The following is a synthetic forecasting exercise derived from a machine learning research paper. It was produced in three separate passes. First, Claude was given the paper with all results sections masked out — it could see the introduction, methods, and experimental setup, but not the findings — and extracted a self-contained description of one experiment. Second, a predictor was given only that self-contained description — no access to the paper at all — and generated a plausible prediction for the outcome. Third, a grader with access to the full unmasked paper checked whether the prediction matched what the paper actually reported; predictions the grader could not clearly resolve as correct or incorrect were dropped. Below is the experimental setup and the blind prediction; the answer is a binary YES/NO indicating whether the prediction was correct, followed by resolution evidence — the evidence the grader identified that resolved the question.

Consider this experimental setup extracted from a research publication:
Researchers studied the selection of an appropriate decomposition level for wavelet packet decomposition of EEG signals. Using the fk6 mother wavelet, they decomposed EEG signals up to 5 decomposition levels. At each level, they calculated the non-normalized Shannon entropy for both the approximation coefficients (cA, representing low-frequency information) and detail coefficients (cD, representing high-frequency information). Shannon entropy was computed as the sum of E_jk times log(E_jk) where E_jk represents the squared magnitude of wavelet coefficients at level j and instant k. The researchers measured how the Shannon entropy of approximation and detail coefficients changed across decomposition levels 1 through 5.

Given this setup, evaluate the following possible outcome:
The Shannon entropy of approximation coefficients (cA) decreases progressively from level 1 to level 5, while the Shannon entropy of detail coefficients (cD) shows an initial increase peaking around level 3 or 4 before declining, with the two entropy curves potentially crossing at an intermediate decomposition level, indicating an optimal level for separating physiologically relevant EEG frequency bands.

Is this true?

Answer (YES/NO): NO